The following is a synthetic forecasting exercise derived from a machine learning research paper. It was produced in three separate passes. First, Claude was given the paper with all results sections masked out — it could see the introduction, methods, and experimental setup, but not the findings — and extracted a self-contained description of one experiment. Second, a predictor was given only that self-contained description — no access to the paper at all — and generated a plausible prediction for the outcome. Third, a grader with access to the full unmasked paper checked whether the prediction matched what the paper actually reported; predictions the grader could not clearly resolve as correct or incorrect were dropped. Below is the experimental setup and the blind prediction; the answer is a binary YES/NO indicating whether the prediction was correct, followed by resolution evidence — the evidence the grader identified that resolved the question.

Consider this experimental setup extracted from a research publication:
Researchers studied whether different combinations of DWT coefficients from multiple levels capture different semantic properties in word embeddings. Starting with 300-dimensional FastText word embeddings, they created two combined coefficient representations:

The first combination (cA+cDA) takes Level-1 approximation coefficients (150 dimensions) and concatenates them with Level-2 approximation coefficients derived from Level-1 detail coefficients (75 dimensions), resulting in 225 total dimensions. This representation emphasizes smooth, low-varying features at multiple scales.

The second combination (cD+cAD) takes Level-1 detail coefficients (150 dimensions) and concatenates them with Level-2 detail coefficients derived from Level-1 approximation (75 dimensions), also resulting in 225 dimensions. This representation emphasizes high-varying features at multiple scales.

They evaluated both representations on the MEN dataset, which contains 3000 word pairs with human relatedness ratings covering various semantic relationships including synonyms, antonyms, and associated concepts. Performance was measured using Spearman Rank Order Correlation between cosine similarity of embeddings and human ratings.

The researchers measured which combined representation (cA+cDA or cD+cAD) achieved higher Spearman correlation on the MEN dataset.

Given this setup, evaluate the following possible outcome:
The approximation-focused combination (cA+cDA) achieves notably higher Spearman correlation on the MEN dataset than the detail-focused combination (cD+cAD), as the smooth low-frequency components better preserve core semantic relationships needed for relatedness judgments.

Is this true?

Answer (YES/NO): NO